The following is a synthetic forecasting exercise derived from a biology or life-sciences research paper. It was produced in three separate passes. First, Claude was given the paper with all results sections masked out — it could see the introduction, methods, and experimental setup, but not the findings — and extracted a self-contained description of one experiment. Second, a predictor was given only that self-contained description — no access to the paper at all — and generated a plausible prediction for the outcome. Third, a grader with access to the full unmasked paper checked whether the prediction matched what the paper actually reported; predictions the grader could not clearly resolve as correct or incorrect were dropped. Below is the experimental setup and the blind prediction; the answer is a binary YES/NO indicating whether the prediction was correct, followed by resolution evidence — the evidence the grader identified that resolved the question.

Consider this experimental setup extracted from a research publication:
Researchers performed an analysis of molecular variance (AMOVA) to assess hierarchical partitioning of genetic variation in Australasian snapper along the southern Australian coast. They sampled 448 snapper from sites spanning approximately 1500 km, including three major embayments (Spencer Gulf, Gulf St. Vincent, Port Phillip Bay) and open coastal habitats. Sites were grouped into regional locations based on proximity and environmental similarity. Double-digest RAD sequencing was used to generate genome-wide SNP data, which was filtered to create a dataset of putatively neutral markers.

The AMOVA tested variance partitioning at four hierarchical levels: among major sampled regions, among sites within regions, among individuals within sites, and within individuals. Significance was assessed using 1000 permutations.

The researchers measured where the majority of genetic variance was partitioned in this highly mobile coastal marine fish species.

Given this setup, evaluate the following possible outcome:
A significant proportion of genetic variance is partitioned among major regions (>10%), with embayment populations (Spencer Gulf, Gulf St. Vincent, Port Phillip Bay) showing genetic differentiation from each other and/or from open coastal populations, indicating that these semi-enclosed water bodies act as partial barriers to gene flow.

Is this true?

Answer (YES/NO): NO